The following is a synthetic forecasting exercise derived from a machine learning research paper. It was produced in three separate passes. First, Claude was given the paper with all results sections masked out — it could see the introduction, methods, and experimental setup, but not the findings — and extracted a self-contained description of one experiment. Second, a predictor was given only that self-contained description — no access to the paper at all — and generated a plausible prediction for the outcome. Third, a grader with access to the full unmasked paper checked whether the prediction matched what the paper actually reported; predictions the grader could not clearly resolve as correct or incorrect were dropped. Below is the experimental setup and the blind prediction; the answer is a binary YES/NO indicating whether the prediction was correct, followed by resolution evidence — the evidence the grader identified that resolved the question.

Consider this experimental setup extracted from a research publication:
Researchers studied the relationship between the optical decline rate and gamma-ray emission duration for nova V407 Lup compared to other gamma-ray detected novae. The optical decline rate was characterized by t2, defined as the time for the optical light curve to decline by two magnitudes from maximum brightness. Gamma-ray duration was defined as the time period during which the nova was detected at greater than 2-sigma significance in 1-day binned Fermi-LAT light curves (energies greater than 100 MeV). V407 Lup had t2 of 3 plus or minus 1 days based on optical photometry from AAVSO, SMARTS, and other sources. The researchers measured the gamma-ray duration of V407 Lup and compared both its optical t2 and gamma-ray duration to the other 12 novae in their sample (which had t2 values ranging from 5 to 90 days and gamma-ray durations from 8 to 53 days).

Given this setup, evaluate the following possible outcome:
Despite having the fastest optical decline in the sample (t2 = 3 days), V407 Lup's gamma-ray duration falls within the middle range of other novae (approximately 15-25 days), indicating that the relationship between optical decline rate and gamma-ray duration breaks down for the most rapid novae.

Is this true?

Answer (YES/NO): NO